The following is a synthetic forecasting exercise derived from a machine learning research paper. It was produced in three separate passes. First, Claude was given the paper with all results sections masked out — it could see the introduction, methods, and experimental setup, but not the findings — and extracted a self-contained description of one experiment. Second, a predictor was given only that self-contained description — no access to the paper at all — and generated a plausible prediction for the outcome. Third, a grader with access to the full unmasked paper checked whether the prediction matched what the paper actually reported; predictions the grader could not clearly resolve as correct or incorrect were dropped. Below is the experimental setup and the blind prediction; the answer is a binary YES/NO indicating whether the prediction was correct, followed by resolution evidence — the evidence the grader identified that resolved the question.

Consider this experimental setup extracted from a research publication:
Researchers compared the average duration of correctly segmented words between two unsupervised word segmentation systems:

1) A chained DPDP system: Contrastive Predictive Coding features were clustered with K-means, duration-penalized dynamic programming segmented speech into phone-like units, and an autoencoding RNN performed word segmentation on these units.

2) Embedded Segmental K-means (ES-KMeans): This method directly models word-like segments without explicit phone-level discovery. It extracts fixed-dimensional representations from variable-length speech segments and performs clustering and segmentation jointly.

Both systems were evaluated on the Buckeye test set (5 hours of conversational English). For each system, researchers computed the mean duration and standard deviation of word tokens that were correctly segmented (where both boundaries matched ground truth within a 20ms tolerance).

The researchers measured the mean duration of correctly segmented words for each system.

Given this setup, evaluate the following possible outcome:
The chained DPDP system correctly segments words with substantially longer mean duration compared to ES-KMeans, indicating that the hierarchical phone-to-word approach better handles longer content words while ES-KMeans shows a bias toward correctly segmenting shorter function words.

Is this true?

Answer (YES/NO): NO